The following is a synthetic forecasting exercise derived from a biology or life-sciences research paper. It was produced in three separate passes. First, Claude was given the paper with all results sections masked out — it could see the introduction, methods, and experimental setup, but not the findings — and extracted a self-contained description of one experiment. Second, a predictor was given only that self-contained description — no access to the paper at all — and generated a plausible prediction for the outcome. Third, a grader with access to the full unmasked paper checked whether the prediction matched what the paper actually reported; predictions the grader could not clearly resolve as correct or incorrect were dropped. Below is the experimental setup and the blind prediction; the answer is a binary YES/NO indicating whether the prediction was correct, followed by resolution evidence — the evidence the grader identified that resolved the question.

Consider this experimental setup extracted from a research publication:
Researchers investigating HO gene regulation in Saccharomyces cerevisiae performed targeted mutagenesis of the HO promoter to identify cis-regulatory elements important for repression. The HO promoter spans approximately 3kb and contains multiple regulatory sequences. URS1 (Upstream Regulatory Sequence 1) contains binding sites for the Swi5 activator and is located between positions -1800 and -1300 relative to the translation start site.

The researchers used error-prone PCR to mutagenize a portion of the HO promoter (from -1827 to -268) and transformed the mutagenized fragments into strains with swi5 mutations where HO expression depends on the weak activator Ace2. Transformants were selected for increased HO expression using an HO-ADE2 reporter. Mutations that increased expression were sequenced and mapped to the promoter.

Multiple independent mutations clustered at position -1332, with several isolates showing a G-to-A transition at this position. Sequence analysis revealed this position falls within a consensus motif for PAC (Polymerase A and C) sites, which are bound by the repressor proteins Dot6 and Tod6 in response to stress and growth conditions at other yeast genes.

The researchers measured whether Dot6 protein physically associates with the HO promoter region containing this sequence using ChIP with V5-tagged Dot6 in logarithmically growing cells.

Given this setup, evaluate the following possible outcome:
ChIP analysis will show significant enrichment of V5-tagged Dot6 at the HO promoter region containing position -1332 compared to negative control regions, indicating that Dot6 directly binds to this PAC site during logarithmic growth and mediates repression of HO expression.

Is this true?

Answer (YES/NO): NO